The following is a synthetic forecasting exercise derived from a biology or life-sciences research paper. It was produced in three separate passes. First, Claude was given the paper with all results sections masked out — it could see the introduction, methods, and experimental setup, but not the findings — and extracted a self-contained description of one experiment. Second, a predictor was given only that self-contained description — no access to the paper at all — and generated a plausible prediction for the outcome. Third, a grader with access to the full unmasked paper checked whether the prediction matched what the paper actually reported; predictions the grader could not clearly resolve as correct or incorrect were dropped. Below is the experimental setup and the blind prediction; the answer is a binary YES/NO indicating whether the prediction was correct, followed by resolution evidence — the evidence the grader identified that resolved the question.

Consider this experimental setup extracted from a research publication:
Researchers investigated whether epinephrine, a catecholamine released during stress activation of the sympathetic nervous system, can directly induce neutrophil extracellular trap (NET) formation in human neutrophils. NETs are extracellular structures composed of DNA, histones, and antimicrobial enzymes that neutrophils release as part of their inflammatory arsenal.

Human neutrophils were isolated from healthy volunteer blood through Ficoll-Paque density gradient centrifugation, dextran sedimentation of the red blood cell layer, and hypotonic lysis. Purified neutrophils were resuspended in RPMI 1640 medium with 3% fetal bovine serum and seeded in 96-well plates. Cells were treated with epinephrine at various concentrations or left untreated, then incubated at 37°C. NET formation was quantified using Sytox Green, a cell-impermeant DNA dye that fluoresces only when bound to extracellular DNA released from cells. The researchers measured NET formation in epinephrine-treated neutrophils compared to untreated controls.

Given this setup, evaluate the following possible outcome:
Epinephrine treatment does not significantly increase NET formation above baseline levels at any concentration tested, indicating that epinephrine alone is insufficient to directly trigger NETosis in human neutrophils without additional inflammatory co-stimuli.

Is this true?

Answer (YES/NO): NO